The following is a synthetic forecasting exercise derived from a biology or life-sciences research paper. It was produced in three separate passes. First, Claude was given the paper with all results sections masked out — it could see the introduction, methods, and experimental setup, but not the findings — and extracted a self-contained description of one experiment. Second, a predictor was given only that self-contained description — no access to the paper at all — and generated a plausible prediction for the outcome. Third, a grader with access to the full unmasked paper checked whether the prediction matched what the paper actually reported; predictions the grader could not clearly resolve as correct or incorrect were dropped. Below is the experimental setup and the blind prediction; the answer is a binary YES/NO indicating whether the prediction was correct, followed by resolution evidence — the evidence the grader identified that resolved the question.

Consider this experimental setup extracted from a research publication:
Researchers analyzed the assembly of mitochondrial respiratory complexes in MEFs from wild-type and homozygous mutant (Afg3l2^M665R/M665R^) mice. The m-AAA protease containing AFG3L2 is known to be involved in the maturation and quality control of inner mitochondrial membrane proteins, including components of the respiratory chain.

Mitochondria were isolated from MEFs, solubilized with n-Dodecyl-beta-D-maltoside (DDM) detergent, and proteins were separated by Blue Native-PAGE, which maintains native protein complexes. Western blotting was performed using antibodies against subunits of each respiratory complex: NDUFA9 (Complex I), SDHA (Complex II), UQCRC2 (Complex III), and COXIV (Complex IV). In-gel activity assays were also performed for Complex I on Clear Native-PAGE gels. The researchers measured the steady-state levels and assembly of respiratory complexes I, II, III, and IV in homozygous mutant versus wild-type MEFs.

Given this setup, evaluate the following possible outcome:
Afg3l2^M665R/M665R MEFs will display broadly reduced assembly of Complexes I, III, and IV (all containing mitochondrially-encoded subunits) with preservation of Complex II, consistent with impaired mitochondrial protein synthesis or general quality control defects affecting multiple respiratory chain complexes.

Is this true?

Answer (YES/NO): NO